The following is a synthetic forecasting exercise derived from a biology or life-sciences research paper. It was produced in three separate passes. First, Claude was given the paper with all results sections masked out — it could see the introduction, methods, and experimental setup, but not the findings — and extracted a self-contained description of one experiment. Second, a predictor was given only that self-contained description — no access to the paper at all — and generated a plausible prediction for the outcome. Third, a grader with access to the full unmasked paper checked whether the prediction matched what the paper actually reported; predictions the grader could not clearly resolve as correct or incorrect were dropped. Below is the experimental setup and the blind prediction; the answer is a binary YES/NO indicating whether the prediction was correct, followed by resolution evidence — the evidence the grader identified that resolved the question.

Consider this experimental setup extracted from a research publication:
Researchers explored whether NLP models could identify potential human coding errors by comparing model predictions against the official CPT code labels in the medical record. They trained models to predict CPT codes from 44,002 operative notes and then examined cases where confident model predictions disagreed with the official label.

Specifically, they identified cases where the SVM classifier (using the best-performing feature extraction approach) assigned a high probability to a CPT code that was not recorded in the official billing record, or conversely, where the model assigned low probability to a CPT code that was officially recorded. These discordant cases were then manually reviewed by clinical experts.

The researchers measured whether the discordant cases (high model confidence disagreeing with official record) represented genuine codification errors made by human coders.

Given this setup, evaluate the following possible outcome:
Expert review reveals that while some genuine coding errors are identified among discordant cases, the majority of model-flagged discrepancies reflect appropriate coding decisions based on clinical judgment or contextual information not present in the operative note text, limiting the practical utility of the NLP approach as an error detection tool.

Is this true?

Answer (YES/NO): NO